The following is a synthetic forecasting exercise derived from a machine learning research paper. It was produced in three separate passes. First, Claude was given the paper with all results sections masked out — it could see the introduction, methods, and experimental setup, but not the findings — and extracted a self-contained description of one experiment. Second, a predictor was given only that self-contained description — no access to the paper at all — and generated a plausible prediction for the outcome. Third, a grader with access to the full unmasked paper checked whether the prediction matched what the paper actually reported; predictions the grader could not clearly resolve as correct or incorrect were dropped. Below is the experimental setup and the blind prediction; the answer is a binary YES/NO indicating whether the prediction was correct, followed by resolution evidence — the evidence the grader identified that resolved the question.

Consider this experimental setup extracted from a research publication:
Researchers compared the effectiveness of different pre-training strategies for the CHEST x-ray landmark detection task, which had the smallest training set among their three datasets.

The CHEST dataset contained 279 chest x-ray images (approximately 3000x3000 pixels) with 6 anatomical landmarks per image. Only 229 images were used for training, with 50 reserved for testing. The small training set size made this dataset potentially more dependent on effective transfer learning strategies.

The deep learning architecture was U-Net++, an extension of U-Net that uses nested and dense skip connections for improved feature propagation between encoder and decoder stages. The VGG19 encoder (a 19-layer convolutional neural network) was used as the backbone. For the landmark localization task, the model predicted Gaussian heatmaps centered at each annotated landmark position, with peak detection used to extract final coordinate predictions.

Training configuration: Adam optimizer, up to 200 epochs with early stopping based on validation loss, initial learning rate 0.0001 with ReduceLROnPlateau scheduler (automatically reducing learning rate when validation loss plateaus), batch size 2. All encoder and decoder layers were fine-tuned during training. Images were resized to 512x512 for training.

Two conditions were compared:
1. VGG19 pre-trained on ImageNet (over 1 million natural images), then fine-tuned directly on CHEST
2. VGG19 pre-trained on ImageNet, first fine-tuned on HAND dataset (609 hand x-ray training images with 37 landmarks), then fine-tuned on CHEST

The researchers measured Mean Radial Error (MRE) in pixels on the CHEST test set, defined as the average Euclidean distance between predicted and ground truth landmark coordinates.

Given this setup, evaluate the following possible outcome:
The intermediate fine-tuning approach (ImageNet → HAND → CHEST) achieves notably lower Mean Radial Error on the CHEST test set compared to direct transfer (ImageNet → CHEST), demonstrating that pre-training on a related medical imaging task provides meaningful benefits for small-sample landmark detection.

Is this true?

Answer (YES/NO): NO